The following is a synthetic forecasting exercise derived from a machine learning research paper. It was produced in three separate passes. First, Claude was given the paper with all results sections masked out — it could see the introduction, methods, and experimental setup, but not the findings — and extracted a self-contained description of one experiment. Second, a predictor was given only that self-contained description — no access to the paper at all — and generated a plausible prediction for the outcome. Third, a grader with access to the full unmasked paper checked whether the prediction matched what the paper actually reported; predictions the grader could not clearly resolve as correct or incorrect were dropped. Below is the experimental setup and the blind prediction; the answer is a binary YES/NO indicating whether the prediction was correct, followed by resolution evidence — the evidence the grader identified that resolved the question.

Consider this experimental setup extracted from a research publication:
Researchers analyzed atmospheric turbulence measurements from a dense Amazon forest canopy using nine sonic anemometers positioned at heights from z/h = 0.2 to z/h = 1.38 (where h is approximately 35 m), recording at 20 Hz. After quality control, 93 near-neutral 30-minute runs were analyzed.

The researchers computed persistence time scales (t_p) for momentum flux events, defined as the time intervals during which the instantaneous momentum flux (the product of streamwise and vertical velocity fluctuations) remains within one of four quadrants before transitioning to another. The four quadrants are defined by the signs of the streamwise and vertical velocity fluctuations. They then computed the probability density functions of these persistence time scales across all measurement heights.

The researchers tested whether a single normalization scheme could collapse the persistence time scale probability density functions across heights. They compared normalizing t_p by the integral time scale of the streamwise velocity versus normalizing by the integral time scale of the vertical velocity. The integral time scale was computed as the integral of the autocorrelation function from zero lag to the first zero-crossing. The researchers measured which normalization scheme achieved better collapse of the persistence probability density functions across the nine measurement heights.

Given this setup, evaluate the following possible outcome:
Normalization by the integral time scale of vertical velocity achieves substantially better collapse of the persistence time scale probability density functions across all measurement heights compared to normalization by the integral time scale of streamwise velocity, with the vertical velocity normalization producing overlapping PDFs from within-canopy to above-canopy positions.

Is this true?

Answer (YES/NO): YES